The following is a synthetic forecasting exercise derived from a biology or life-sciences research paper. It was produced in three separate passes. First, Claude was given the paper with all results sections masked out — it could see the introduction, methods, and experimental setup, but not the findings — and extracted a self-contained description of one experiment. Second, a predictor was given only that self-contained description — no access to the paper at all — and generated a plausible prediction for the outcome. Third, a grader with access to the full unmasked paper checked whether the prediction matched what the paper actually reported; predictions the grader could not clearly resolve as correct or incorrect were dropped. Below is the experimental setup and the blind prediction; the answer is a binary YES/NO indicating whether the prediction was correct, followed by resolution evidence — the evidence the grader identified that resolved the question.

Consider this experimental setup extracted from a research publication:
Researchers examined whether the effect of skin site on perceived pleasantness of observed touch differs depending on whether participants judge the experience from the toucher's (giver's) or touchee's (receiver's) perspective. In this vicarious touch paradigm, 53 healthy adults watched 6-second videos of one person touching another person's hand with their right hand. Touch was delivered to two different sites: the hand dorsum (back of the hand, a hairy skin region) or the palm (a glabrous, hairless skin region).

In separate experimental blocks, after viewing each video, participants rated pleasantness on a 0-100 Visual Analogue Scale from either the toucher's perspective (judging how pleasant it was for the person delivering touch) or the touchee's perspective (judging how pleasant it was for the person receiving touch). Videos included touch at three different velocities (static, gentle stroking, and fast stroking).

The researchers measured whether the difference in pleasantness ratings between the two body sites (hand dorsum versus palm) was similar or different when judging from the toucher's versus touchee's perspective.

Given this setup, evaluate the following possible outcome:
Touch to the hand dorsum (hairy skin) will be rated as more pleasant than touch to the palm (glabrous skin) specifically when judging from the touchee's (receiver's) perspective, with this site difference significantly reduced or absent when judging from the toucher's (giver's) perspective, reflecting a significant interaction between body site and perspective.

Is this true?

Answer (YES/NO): NO